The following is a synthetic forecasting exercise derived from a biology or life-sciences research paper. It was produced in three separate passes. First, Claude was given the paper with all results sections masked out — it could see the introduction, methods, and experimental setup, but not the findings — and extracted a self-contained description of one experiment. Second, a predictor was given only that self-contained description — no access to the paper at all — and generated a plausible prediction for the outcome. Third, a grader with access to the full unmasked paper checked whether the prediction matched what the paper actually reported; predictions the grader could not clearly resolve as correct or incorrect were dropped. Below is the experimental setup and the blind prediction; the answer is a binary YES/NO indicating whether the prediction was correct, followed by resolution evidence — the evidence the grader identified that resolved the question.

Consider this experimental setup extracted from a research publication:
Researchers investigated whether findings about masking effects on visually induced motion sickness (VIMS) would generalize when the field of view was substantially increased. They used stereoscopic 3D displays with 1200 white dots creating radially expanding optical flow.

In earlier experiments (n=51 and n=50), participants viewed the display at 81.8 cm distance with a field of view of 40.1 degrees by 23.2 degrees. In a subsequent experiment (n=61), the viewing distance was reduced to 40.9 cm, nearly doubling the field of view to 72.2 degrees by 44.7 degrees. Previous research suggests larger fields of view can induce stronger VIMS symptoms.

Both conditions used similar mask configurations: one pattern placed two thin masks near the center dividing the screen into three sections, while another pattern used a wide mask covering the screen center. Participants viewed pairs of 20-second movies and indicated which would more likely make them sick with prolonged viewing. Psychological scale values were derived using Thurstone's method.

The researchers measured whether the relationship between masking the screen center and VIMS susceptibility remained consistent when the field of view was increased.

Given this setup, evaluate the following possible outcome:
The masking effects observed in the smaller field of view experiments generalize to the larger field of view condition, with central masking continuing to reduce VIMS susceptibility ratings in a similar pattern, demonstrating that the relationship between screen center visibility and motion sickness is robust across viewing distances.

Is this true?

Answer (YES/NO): YES